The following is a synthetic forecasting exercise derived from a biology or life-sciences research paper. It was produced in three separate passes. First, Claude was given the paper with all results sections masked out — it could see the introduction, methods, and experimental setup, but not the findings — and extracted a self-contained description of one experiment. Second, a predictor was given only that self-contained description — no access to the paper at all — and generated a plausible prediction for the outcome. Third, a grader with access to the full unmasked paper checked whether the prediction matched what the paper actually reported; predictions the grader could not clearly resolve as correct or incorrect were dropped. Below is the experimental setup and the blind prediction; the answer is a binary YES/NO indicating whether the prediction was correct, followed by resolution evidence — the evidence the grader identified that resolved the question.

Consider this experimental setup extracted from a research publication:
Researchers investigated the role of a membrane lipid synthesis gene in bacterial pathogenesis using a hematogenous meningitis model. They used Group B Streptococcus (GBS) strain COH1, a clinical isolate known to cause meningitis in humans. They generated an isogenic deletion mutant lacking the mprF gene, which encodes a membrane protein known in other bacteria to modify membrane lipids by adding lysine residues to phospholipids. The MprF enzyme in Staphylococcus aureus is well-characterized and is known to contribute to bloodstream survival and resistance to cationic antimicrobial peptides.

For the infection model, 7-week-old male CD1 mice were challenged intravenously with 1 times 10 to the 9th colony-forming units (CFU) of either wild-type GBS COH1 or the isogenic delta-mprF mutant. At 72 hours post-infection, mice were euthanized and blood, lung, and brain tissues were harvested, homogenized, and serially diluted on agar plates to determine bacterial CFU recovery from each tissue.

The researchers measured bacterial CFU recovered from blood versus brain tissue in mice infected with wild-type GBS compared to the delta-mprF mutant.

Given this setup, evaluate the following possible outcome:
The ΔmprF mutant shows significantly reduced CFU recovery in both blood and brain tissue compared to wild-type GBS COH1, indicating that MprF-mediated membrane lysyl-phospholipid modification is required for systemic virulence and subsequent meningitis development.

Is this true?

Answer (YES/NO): NO